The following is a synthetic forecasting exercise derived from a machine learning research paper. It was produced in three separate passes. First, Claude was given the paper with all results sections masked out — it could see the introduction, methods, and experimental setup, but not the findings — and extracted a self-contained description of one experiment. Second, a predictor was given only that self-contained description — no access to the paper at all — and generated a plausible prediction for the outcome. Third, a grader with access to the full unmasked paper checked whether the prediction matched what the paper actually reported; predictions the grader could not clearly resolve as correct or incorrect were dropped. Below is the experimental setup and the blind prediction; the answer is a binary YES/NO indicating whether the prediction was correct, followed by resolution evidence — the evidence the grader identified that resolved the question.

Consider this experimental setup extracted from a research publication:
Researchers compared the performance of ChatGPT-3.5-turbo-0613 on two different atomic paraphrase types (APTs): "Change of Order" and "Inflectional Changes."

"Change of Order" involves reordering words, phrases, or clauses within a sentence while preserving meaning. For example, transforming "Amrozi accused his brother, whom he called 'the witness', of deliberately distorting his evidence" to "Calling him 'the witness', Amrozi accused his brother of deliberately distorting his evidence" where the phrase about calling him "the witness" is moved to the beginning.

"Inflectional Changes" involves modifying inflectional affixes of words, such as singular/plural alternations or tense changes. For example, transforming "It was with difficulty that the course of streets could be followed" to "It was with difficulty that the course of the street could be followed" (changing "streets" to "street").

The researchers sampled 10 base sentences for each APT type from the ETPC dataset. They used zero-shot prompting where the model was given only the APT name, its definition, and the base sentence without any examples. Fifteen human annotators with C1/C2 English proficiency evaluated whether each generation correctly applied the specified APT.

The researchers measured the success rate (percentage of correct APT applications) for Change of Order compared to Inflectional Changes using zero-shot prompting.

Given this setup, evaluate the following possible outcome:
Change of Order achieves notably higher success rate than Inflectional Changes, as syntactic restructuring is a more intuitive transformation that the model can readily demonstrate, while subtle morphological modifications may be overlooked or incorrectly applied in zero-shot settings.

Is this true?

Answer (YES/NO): YES